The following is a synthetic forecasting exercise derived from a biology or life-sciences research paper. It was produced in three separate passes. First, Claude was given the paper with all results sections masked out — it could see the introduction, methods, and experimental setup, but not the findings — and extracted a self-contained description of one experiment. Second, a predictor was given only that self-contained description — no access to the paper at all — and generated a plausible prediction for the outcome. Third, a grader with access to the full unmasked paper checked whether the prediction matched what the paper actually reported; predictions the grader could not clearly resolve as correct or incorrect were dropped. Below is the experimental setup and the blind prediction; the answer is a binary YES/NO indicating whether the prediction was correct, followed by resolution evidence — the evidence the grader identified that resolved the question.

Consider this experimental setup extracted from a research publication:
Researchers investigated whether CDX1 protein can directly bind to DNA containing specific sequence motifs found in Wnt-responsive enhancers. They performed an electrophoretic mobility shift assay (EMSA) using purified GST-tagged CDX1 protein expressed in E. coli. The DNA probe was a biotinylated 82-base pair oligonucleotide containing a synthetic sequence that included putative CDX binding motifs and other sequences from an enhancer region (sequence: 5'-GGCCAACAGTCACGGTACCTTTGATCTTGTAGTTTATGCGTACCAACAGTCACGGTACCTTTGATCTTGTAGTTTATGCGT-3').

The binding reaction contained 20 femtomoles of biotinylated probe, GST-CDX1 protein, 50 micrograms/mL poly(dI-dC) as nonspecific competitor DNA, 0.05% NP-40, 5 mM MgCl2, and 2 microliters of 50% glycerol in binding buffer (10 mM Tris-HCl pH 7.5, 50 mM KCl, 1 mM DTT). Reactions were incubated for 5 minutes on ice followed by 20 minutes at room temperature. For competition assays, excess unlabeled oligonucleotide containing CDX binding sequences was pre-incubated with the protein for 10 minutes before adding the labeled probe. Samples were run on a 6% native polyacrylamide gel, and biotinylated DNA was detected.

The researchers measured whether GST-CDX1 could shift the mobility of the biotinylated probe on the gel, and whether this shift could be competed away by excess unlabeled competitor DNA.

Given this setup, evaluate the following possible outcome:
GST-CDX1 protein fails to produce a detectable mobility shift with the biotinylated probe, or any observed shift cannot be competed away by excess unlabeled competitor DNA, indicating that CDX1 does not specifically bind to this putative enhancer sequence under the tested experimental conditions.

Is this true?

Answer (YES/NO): NO